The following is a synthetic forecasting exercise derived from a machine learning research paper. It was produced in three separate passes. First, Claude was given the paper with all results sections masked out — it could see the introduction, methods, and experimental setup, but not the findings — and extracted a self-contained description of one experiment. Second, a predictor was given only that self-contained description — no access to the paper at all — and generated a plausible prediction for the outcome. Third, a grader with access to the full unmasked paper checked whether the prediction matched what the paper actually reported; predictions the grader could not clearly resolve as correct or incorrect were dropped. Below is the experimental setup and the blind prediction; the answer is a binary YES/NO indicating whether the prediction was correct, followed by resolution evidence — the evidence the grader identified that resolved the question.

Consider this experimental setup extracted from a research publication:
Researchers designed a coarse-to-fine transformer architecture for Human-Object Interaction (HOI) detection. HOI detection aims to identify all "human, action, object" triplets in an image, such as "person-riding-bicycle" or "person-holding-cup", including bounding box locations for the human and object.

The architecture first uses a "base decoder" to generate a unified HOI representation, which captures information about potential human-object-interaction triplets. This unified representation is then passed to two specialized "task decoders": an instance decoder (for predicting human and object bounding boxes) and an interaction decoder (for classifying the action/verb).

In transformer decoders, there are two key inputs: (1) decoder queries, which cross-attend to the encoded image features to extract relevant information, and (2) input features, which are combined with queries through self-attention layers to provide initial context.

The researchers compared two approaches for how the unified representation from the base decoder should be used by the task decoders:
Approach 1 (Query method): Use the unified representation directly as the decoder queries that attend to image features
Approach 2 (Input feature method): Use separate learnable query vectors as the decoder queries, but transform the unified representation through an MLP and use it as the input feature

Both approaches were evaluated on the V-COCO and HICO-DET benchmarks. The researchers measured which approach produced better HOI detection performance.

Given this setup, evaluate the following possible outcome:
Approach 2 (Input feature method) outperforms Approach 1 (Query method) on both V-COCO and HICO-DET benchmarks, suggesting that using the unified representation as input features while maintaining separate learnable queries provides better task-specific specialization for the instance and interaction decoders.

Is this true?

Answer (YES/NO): YES